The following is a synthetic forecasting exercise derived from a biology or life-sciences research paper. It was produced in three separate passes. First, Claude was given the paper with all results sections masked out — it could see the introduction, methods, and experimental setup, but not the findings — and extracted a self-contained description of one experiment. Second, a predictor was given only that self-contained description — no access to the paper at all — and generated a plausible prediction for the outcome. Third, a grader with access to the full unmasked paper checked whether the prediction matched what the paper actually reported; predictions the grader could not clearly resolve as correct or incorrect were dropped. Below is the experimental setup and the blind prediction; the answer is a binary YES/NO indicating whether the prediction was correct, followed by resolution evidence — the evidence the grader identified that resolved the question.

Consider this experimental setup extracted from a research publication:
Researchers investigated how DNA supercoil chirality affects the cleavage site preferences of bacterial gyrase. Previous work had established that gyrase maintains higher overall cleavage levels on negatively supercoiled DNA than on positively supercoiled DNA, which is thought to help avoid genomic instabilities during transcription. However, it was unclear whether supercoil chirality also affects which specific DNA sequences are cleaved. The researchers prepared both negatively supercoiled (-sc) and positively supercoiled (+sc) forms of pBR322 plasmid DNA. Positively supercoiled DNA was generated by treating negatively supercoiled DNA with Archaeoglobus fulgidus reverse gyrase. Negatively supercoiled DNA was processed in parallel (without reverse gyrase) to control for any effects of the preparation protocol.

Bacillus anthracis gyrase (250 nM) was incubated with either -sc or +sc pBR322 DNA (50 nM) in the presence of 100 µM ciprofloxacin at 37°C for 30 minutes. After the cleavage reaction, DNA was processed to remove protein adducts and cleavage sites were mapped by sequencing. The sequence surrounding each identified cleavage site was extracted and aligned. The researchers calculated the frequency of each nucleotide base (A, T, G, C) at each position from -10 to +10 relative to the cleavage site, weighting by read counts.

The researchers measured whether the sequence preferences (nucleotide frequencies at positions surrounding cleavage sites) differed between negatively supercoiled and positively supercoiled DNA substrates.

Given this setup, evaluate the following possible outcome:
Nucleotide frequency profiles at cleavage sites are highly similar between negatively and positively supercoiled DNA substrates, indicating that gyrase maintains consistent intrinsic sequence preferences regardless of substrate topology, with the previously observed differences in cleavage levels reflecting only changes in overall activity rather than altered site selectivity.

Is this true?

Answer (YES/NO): NO